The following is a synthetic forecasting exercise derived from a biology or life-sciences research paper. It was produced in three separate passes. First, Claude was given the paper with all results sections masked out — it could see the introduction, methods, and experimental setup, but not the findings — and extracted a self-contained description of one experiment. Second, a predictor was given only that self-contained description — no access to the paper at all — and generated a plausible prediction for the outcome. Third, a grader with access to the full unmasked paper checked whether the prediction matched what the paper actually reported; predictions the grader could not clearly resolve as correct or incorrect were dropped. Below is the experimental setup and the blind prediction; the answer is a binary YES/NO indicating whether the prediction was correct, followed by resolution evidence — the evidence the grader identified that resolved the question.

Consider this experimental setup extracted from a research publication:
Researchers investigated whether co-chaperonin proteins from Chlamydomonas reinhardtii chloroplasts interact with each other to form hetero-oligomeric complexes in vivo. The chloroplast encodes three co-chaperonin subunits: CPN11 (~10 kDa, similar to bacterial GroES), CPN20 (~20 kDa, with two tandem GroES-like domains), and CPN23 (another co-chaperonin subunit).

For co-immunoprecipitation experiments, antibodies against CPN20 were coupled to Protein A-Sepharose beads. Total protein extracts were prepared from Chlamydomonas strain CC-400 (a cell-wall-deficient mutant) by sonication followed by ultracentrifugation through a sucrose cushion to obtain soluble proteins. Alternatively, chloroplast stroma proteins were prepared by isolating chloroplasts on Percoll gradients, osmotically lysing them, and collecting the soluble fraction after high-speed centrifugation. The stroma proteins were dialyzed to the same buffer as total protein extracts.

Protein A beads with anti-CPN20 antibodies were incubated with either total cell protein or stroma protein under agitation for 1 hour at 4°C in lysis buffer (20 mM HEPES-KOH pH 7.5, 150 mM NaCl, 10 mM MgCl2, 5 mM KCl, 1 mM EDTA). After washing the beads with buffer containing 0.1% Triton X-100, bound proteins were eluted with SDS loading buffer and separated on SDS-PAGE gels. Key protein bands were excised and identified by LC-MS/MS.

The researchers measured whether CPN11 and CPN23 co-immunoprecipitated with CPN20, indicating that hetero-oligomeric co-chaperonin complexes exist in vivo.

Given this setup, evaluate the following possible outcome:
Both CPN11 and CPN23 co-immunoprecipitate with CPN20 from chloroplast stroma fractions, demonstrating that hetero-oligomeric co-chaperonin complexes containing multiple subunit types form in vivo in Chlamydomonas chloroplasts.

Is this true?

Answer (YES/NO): YES